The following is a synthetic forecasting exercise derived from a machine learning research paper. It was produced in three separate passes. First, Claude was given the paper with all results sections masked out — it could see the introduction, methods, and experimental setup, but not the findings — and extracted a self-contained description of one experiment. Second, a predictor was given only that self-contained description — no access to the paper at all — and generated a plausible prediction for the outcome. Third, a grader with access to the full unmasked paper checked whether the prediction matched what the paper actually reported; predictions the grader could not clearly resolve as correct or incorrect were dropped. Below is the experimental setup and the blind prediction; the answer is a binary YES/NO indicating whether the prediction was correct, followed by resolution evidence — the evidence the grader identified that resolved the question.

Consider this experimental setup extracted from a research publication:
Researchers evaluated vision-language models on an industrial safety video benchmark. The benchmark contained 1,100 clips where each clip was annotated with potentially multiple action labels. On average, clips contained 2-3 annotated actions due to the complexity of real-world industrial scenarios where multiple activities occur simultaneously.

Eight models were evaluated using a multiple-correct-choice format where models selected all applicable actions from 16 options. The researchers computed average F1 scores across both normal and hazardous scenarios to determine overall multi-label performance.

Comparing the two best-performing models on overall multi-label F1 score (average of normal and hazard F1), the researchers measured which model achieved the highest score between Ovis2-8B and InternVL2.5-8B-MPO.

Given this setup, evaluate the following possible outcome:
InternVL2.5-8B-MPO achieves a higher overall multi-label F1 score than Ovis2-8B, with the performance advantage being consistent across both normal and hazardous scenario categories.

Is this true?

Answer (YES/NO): NO